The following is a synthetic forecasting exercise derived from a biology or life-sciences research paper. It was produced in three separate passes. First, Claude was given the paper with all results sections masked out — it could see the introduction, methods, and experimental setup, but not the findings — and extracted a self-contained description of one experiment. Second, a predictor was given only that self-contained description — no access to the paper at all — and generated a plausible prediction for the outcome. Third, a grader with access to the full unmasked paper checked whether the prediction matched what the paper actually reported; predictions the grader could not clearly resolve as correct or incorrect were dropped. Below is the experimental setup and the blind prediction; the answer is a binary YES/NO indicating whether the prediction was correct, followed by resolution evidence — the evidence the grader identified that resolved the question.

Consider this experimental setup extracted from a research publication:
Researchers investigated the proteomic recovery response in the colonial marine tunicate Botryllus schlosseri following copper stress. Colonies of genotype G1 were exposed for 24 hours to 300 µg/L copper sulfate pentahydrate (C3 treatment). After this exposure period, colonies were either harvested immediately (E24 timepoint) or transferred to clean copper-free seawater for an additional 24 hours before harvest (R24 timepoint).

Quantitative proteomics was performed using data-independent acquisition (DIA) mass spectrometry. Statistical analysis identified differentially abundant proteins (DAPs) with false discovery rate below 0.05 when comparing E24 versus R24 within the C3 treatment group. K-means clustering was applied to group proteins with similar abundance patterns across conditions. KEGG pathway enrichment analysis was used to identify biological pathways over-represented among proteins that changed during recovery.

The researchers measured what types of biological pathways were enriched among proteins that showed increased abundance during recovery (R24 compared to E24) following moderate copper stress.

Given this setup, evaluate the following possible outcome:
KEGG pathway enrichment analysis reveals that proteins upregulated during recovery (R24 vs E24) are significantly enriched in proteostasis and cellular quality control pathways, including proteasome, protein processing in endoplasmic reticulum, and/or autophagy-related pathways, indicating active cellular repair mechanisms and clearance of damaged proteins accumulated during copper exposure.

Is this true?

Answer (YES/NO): NO